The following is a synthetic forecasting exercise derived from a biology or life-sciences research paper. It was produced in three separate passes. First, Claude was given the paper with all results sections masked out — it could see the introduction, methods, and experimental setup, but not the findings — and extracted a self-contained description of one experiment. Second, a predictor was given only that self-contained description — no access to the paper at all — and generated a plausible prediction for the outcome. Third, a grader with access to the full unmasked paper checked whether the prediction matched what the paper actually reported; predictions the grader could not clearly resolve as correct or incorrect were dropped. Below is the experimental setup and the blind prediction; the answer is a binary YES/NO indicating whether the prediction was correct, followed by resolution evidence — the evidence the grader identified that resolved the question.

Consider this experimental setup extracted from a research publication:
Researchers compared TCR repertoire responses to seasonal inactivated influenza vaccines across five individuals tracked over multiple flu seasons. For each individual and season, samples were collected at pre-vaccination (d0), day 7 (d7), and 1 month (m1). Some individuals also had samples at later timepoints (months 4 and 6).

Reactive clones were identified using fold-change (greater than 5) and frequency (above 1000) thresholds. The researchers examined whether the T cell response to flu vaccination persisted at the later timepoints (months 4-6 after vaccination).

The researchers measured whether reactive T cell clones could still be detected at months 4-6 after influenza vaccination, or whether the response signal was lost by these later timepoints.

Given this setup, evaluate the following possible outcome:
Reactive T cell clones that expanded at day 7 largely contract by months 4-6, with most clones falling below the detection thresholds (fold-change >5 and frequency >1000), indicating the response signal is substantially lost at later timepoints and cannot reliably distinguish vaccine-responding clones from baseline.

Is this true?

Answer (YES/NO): YES